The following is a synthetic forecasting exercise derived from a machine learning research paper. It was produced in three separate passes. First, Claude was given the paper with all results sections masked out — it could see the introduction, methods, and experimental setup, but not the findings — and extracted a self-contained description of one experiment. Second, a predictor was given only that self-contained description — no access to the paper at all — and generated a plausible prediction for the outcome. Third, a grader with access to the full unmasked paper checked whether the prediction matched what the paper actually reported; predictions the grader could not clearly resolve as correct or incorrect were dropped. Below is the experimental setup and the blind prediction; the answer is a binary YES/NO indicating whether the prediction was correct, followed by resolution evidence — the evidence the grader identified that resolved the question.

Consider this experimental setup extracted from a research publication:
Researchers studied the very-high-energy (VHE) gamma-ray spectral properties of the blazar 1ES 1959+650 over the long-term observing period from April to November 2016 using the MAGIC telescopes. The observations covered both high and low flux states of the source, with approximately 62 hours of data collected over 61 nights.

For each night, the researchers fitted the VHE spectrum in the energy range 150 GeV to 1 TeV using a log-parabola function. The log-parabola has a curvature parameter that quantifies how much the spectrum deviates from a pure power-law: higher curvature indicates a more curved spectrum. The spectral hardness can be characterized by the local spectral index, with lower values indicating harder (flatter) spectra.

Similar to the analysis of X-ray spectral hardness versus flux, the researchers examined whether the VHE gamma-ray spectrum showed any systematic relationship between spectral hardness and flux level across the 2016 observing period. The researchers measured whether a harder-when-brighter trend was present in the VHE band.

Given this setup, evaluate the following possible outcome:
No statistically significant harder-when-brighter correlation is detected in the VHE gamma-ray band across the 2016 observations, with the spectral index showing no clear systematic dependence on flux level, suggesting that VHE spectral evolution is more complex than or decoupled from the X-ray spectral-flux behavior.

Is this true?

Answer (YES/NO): NO